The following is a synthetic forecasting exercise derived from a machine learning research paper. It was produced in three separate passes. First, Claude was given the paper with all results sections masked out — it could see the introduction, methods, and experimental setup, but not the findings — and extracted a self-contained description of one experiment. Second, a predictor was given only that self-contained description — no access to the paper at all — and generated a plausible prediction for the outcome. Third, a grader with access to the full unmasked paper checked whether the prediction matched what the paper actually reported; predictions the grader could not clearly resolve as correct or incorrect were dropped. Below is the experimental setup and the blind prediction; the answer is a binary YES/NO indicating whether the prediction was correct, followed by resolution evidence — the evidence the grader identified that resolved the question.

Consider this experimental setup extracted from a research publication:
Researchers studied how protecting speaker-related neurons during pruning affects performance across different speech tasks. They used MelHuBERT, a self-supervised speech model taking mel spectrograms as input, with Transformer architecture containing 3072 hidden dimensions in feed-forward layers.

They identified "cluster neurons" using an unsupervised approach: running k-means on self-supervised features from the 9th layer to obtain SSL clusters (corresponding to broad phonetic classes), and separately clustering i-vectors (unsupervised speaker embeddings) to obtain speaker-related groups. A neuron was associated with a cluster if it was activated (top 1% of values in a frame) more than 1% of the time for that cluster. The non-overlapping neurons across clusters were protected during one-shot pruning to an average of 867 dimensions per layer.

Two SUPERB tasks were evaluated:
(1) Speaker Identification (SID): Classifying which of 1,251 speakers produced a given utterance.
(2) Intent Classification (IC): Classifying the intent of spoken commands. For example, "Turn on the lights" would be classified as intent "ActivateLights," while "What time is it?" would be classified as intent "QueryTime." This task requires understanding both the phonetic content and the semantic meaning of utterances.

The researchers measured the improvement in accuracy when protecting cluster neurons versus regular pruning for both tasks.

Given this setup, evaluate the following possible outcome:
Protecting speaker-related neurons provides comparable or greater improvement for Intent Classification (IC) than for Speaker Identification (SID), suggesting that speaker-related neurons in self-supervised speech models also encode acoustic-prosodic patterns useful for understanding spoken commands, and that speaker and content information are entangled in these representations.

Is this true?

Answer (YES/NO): YES